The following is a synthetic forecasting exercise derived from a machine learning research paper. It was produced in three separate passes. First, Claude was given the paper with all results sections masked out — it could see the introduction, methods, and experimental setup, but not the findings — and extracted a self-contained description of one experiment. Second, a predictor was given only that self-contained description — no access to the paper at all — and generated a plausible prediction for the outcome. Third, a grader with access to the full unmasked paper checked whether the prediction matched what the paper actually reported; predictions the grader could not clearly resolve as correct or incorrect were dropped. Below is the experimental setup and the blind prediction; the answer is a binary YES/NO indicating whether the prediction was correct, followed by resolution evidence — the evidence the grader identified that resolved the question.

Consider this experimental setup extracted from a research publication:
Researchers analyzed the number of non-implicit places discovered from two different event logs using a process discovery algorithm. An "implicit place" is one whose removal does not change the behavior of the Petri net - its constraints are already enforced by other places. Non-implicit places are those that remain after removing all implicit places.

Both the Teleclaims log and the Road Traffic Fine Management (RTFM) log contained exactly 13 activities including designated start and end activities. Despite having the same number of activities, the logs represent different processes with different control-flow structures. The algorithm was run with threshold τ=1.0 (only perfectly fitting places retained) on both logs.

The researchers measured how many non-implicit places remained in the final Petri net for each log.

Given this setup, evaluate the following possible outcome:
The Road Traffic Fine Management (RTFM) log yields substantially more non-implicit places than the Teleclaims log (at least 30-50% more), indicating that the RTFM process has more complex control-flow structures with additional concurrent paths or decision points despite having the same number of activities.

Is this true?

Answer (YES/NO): NO